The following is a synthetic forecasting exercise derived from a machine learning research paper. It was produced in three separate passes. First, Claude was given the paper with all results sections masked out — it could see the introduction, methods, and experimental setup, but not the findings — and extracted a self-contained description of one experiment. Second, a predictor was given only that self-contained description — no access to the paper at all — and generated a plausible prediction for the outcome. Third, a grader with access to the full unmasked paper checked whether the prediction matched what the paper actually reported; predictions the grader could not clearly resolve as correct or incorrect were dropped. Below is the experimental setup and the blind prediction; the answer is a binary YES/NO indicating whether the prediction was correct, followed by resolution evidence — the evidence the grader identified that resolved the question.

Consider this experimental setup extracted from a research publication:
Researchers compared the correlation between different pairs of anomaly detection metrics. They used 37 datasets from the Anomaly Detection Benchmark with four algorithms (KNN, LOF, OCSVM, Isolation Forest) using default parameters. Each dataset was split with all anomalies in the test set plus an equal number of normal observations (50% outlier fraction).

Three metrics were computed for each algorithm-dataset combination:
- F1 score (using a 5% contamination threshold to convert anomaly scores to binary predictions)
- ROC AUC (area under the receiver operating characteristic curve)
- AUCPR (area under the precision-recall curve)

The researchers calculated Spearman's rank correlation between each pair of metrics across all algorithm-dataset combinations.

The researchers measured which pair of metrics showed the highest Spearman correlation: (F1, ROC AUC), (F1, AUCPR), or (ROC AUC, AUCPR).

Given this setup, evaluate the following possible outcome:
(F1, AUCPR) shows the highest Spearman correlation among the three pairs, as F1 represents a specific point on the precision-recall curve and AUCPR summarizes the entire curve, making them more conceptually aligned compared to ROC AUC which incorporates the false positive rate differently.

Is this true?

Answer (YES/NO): NO